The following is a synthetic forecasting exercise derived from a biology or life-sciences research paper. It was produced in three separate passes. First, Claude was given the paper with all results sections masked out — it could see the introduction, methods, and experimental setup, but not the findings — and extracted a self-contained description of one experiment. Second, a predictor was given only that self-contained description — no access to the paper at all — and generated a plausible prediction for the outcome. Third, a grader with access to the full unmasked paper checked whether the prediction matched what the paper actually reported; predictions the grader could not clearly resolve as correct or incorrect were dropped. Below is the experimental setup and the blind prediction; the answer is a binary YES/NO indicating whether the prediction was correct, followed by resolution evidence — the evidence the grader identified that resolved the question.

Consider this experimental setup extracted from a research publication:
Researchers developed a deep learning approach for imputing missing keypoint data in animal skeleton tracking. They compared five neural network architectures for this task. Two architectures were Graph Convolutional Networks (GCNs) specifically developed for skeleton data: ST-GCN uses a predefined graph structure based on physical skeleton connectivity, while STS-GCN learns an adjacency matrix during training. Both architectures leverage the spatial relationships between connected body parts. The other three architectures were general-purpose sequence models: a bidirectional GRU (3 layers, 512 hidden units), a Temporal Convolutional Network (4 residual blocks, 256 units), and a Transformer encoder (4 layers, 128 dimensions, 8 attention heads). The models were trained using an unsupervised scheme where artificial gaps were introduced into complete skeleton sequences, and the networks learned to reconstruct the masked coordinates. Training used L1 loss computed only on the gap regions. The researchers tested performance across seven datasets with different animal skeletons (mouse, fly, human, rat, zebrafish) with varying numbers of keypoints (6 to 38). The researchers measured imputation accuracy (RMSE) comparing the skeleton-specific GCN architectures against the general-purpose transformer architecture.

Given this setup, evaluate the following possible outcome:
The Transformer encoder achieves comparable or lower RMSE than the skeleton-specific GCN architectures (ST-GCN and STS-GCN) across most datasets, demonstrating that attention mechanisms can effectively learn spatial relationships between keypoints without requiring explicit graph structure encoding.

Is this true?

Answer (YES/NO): YES